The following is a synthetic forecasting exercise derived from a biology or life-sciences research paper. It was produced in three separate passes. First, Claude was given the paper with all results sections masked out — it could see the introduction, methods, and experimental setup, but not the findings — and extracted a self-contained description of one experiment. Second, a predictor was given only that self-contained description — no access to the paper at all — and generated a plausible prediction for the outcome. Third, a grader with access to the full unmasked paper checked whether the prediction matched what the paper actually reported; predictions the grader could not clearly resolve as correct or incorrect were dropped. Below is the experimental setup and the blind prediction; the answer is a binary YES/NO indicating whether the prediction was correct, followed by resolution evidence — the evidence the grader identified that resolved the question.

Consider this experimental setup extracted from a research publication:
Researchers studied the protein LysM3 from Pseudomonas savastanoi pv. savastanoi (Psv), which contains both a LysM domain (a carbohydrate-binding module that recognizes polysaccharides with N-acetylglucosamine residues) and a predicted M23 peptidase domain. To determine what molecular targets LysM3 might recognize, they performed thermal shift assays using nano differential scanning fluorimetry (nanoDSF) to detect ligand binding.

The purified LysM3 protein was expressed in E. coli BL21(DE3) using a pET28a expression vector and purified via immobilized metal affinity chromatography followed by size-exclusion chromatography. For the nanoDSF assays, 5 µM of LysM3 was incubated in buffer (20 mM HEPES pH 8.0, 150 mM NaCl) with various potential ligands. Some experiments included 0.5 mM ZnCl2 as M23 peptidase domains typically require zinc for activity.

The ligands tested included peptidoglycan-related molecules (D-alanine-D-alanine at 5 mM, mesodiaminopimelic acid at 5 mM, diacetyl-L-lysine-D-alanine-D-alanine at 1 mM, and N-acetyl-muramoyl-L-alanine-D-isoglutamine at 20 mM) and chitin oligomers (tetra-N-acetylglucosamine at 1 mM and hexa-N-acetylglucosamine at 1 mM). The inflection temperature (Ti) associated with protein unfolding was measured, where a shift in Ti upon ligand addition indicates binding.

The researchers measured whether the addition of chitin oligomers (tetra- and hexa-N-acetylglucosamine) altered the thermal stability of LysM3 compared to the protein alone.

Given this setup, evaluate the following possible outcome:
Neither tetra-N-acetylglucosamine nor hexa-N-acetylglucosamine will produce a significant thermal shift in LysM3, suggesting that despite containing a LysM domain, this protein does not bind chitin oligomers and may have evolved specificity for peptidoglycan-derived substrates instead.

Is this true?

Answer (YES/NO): NO